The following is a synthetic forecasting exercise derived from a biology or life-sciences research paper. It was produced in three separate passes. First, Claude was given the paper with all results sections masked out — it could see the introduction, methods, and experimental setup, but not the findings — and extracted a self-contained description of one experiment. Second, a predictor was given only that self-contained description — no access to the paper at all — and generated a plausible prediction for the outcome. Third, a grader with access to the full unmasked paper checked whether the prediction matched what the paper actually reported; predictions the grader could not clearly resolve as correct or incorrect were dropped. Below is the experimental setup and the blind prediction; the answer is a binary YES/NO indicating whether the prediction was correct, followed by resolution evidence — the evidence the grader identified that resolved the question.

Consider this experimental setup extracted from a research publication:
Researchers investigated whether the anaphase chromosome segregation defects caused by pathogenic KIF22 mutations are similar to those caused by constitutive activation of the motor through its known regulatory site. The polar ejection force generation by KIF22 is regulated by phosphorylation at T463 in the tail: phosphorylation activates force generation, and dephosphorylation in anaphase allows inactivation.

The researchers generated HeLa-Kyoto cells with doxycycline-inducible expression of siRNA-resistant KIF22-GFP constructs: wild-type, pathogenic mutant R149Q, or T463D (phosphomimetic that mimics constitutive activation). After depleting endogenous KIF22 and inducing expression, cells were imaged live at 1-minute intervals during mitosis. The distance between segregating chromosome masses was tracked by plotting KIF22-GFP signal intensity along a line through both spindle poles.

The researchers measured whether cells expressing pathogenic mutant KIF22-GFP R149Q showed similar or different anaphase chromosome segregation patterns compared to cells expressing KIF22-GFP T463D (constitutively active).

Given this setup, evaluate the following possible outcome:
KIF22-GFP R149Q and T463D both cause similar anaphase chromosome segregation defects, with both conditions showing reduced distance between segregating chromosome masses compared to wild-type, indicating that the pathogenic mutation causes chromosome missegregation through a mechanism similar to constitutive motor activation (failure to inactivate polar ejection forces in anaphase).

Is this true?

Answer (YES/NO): YES